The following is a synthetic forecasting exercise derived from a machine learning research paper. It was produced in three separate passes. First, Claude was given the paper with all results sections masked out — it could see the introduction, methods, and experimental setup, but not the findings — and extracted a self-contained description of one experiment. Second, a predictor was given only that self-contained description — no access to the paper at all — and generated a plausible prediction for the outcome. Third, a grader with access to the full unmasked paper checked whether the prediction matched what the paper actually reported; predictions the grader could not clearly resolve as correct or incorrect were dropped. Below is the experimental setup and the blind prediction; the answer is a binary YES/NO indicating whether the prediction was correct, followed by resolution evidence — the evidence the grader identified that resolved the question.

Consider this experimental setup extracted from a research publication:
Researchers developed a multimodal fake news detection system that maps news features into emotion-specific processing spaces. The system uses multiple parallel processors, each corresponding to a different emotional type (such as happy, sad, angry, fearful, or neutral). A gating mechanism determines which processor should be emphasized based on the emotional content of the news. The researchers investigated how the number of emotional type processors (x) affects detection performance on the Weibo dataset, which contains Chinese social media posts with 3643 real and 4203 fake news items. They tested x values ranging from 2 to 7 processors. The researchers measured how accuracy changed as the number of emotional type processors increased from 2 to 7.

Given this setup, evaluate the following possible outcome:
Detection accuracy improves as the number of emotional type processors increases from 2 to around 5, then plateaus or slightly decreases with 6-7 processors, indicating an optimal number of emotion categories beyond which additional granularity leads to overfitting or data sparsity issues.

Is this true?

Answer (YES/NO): YES